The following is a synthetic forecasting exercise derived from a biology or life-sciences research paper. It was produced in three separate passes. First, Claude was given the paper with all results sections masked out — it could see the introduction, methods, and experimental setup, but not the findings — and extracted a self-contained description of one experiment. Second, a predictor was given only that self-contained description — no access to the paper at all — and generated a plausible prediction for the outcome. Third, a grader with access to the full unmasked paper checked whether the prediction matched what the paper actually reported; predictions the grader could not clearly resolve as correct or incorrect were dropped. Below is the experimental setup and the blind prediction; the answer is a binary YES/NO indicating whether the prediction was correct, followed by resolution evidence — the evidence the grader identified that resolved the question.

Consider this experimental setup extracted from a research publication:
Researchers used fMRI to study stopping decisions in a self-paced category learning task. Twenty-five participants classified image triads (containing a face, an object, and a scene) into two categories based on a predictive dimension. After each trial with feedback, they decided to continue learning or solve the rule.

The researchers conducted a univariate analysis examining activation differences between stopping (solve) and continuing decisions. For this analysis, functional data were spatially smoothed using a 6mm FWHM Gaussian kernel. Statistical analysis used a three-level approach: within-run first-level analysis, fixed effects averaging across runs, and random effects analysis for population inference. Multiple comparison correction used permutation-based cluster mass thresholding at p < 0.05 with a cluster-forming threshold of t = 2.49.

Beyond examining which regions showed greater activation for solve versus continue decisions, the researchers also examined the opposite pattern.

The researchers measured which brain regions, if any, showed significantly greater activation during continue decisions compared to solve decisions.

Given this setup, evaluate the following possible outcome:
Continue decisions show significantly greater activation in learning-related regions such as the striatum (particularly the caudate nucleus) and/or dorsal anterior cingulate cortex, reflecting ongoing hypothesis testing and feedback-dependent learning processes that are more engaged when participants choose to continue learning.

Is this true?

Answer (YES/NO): NO